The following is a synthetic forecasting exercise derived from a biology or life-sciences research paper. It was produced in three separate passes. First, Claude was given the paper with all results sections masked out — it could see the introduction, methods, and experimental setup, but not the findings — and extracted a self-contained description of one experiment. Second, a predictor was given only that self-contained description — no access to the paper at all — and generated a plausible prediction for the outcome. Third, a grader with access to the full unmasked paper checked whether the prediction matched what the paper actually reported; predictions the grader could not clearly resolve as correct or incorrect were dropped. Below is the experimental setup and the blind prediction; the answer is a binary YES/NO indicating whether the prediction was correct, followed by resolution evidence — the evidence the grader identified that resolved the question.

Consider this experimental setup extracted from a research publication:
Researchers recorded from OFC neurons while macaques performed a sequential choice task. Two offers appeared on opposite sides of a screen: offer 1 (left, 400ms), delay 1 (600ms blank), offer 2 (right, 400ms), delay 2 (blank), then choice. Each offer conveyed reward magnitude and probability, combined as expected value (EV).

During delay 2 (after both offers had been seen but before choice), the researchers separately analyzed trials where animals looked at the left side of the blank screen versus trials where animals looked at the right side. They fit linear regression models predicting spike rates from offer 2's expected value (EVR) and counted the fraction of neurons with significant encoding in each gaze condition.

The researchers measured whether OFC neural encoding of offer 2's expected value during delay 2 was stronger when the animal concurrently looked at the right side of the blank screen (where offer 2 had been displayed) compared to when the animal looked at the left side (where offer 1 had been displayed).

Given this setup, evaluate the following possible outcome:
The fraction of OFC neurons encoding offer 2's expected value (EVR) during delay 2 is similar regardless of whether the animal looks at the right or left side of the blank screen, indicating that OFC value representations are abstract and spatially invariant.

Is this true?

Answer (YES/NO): NO